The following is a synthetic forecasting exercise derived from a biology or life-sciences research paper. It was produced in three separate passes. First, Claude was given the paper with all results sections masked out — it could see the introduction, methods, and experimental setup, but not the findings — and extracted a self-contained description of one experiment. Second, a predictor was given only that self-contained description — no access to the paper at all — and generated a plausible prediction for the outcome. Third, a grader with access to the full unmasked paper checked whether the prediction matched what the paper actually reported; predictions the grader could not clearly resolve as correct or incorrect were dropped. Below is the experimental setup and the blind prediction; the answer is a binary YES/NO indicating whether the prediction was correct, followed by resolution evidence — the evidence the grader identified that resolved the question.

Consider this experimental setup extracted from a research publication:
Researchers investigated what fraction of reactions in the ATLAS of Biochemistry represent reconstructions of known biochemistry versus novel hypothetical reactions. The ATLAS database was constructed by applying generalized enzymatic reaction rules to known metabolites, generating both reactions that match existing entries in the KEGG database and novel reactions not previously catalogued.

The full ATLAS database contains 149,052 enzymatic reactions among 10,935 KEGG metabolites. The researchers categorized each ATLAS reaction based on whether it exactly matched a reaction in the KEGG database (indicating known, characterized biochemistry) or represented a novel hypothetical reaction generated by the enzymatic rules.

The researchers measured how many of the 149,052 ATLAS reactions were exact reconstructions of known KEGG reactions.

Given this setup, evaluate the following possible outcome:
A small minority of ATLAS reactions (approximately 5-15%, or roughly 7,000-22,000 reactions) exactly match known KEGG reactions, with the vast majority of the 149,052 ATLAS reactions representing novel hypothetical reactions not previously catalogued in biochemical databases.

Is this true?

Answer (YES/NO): NO